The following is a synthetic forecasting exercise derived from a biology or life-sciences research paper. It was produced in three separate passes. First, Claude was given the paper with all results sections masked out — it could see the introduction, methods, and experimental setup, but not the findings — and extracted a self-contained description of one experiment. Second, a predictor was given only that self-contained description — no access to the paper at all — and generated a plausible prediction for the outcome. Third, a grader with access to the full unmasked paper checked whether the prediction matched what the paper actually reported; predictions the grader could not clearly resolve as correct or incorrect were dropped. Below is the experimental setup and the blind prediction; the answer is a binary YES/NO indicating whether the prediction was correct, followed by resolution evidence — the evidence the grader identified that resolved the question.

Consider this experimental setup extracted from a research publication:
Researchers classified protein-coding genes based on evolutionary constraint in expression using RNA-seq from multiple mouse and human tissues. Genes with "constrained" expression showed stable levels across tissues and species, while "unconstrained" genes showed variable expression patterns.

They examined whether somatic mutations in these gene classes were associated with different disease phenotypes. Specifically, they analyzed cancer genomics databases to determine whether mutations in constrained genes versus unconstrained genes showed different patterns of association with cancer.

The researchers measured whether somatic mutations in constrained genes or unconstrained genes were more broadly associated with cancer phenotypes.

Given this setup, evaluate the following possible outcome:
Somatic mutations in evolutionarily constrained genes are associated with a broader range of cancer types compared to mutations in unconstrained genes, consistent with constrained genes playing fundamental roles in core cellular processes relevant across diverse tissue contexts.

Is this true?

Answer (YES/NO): YES